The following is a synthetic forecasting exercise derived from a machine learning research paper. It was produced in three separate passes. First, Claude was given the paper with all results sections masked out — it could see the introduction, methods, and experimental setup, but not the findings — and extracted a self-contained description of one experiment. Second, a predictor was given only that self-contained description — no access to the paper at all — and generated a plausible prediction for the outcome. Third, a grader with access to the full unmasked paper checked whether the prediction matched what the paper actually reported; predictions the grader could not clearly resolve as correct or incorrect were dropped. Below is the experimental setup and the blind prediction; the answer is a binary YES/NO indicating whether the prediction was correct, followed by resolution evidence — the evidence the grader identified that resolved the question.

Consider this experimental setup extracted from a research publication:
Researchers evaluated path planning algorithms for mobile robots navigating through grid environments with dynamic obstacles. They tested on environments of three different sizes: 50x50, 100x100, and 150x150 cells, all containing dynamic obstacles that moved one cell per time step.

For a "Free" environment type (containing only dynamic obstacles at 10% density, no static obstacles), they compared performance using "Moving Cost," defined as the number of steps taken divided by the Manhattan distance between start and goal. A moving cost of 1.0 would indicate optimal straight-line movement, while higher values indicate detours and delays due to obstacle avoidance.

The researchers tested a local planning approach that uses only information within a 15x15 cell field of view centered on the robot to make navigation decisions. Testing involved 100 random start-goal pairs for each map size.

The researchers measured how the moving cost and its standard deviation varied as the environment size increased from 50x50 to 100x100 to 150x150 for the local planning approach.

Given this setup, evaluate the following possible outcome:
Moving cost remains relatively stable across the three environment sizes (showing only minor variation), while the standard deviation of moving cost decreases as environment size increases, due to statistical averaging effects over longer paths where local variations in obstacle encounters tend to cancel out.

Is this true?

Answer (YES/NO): YES